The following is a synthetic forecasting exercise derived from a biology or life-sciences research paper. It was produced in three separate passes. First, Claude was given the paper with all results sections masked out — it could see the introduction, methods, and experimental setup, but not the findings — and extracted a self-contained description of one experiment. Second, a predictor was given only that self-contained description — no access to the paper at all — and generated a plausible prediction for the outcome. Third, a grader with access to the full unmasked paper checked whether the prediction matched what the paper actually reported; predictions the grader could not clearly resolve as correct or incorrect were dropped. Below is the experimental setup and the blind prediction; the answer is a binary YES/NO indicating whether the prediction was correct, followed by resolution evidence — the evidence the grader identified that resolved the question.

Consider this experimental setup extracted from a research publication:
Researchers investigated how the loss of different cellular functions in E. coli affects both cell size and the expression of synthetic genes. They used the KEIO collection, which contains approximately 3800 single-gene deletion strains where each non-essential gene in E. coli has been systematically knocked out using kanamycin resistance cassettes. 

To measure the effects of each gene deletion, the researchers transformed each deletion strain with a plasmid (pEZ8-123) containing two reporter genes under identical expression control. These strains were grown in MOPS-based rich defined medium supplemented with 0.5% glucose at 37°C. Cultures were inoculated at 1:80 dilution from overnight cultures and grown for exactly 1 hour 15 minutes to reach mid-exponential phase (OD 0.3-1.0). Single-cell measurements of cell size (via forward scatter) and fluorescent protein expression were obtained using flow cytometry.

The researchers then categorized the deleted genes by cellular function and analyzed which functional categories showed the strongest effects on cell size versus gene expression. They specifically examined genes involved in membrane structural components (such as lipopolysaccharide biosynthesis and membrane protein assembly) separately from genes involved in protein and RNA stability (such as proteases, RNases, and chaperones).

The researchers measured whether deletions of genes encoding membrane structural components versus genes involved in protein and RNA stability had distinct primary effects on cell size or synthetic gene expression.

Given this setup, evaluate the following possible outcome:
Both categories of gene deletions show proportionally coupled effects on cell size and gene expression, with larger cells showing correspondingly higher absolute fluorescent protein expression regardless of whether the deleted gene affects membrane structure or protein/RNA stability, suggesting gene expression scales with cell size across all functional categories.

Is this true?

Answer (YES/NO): NO